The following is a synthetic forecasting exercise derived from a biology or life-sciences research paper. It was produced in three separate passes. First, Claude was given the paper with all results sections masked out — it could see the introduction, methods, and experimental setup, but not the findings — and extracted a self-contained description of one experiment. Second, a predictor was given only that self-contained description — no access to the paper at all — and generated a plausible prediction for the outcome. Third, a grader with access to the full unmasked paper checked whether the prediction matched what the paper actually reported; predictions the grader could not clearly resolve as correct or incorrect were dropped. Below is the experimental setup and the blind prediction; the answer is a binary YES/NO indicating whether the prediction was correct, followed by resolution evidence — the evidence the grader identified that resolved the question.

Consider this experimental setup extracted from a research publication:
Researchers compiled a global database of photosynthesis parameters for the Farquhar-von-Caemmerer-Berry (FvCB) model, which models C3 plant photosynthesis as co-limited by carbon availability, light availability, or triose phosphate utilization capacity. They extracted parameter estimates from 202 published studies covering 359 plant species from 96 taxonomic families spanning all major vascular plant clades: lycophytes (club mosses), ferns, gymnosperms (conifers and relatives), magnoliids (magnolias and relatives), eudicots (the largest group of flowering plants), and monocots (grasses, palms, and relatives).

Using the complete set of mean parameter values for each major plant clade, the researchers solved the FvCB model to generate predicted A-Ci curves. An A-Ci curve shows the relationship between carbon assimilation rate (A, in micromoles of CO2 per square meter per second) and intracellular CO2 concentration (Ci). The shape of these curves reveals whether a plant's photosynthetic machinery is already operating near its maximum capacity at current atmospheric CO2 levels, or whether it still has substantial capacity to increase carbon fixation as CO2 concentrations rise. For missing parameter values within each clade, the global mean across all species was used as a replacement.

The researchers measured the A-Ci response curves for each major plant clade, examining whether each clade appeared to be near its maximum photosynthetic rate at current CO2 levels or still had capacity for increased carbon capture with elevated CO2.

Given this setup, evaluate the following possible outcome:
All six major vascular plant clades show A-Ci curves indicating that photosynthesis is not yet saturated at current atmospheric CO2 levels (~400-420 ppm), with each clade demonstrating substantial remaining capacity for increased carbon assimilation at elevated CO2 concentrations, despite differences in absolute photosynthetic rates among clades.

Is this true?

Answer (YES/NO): NO